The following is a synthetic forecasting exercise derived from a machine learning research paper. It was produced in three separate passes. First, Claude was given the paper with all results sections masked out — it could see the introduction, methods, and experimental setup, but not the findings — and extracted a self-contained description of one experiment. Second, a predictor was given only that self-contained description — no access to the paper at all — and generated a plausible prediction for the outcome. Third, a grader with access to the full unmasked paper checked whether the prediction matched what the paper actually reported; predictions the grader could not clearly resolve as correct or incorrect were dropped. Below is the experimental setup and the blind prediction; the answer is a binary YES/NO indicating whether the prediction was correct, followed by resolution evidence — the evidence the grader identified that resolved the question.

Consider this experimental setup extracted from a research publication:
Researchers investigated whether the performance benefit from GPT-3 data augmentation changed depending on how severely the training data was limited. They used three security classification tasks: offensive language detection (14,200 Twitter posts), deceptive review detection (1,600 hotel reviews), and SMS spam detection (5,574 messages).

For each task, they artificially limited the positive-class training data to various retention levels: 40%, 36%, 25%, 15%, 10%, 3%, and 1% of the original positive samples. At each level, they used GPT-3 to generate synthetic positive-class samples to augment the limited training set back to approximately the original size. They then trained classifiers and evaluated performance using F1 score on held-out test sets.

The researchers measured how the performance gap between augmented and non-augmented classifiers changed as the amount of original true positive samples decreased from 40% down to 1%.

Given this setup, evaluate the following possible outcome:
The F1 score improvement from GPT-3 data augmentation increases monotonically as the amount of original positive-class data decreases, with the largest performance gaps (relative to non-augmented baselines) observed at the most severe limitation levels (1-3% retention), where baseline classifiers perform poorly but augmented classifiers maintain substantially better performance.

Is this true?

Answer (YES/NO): NO